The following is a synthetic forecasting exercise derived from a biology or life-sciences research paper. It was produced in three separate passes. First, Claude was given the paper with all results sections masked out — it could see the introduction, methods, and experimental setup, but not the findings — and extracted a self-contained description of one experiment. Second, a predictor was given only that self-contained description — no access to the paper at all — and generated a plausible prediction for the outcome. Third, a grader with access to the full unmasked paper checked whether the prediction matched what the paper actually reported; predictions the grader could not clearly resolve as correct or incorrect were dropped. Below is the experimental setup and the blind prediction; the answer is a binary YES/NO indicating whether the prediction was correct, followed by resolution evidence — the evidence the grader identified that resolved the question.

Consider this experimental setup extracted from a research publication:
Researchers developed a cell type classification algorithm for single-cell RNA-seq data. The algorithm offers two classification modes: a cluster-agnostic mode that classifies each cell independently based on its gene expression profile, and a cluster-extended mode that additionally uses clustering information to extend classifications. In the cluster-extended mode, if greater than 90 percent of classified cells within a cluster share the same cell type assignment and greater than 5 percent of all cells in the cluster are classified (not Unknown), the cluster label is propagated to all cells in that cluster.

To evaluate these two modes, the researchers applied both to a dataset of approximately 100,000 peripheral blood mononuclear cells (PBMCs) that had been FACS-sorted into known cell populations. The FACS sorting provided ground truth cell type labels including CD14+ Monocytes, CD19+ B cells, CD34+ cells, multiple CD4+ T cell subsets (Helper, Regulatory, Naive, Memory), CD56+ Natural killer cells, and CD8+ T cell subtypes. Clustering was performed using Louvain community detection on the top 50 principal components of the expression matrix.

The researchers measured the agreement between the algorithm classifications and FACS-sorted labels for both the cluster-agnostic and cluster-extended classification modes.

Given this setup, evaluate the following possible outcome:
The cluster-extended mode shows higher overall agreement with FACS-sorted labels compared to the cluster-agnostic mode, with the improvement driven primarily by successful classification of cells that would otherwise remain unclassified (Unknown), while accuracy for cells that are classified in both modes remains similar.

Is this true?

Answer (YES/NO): YES